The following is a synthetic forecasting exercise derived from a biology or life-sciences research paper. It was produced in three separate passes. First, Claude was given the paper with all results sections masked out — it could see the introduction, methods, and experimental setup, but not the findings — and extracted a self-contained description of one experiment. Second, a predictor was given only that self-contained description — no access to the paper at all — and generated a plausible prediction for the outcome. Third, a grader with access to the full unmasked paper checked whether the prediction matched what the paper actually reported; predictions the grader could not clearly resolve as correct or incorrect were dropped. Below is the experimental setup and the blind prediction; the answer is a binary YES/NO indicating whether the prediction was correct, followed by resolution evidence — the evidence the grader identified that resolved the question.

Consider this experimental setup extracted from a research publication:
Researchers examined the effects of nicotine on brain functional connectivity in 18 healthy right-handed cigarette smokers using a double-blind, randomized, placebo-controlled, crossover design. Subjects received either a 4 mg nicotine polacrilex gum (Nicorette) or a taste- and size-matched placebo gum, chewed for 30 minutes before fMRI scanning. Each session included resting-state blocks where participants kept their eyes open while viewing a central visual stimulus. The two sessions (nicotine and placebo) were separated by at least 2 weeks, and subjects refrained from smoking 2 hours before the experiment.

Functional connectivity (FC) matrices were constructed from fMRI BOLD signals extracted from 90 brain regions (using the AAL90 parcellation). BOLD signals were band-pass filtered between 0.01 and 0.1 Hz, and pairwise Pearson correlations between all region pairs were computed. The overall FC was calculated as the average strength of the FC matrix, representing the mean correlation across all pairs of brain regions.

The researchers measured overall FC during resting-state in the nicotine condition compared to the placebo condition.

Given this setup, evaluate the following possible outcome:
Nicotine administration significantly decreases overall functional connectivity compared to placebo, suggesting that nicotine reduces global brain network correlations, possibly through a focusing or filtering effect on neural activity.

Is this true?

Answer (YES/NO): NO